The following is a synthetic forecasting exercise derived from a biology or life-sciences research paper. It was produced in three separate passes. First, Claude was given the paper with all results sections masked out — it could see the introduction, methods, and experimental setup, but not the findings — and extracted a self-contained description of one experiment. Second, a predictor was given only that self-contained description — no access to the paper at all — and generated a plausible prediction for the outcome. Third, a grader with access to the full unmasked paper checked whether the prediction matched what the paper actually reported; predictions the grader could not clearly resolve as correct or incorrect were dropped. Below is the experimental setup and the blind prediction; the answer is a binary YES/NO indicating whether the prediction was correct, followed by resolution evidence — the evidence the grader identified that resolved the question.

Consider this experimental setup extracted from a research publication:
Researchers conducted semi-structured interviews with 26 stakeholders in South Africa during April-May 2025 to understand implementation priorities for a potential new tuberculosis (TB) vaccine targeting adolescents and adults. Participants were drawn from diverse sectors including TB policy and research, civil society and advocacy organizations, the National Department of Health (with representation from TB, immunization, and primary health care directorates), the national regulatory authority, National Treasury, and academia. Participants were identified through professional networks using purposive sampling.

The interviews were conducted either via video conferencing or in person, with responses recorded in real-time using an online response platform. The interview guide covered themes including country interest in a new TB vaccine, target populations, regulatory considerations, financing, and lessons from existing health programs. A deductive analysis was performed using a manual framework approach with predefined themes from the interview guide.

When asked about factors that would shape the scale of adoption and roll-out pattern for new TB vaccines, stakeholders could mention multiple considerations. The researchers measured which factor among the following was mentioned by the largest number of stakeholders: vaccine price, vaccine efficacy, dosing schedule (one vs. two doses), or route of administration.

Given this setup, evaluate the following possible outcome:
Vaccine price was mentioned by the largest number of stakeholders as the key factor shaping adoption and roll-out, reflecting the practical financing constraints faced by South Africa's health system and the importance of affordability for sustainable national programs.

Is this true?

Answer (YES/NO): YES